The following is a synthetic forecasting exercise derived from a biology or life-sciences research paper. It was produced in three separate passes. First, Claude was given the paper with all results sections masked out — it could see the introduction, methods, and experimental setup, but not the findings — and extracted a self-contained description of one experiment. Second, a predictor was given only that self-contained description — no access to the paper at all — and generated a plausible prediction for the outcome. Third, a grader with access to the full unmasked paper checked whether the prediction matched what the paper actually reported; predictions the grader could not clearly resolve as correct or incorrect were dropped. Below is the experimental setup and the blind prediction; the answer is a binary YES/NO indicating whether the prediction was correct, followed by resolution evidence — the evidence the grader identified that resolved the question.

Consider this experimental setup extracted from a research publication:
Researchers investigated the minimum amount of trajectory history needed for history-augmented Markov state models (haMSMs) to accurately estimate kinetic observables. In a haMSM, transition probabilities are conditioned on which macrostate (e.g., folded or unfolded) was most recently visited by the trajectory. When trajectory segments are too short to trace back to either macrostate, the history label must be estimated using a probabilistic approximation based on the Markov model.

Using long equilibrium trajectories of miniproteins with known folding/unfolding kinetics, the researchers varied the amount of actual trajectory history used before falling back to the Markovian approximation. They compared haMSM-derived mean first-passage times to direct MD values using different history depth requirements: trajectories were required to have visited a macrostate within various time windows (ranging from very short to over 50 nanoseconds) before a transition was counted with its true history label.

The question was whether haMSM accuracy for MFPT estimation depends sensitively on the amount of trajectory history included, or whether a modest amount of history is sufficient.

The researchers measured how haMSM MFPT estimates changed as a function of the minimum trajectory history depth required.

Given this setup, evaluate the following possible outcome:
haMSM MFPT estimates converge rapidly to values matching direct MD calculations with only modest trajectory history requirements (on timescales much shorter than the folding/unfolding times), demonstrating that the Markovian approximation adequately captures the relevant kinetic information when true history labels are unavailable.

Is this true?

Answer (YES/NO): YES